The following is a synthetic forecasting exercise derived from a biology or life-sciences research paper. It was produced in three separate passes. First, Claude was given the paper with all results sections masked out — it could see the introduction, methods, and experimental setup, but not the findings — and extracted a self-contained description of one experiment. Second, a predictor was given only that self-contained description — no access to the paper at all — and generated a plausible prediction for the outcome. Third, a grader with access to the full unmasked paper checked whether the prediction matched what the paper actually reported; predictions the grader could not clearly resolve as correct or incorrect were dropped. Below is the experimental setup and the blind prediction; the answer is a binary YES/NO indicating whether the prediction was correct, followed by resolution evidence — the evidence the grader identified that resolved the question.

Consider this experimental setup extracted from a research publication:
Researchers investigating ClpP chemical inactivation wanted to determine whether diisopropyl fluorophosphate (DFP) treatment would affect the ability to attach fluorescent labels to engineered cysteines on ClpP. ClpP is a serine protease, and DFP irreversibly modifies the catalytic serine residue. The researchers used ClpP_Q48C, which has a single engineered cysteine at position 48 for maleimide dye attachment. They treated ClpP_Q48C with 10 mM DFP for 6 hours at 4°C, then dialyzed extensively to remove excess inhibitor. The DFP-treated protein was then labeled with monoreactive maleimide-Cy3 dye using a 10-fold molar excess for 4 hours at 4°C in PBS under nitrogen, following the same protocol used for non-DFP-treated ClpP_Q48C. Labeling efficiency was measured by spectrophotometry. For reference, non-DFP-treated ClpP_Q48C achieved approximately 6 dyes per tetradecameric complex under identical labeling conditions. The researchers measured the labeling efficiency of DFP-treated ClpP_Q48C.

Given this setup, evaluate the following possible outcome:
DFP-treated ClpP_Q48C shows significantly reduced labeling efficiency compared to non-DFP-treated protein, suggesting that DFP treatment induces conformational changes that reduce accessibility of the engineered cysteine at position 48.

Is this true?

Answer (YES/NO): YES